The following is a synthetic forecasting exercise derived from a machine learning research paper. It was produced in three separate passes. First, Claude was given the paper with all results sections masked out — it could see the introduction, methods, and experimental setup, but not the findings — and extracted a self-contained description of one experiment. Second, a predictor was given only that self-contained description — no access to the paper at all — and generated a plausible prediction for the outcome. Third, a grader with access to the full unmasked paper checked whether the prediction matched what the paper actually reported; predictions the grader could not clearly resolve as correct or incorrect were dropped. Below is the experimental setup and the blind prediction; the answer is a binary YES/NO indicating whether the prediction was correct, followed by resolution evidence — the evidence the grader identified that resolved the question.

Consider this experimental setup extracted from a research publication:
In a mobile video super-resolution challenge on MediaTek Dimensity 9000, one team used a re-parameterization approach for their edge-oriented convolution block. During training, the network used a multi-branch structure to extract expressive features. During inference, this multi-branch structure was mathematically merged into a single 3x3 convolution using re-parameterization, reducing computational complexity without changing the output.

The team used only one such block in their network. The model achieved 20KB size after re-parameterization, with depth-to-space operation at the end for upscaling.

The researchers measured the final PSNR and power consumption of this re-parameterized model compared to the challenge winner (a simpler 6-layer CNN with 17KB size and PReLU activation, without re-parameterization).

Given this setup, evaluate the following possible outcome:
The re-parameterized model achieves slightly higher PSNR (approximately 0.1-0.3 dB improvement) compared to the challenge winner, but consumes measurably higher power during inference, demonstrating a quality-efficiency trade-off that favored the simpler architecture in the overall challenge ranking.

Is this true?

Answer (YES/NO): YES